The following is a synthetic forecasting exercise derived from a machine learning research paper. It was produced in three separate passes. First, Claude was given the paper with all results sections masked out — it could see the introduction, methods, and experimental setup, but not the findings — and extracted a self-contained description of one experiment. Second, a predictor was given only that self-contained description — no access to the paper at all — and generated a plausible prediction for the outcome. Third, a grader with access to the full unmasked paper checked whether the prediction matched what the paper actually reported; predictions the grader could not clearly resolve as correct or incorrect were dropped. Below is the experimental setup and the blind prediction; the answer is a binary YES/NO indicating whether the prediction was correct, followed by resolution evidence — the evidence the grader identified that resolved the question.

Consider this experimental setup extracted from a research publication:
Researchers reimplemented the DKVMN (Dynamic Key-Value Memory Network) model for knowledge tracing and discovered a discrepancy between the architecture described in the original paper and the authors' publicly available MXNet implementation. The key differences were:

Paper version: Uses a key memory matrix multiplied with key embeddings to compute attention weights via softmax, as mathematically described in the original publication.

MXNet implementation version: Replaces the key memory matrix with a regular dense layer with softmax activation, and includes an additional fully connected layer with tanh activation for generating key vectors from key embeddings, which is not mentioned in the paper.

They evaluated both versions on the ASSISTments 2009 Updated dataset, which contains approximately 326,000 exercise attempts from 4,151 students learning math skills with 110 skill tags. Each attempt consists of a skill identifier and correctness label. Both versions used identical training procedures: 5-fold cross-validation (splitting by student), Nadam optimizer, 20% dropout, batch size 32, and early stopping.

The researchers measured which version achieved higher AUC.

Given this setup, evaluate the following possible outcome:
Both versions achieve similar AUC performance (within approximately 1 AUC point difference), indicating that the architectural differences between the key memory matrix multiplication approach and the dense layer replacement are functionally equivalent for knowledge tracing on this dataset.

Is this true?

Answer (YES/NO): NO